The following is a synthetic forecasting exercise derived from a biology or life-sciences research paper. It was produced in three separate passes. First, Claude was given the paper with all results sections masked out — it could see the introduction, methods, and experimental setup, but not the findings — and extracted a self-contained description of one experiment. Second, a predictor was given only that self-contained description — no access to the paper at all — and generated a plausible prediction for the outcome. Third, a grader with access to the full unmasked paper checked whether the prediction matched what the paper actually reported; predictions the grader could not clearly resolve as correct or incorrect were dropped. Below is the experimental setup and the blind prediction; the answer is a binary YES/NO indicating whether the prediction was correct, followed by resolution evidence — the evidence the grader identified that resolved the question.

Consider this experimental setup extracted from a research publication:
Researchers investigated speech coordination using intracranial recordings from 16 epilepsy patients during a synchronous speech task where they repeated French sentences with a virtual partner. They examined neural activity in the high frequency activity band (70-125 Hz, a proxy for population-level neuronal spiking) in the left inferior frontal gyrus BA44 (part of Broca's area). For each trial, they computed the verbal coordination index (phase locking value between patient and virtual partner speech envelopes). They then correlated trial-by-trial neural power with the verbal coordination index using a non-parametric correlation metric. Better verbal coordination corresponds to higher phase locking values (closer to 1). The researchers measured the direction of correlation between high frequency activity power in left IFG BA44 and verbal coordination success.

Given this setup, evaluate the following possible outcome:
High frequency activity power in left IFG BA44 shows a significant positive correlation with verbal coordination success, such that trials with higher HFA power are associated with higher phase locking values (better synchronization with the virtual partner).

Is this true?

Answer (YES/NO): NO